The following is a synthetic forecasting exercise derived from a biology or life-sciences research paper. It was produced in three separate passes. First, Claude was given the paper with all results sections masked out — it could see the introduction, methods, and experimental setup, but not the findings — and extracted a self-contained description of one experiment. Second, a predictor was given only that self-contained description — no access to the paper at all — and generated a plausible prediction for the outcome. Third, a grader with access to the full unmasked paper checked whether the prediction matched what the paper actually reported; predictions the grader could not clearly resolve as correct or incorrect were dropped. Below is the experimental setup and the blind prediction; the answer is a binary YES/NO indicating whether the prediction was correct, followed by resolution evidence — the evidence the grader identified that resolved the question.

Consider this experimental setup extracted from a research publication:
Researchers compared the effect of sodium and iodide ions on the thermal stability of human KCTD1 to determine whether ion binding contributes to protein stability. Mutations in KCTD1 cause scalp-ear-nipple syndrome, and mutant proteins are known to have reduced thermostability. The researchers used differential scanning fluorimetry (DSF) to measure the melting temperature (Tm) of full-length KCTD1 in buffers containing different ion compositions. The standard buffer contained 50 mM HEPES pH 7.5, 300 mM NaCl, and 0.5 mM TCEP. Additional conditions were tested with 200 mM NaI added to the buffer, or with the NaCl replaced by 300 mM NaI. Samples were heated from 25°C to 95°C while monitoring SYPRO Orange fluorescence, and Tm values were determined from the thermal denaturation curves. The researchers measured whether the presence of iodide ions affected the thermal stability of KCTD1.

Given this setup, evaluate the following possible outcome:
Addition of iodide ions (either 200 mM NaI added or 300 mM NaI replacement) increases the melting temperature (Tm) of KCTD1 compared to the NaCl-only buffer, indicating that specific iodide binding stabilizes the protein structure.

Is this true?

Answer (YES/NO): NO